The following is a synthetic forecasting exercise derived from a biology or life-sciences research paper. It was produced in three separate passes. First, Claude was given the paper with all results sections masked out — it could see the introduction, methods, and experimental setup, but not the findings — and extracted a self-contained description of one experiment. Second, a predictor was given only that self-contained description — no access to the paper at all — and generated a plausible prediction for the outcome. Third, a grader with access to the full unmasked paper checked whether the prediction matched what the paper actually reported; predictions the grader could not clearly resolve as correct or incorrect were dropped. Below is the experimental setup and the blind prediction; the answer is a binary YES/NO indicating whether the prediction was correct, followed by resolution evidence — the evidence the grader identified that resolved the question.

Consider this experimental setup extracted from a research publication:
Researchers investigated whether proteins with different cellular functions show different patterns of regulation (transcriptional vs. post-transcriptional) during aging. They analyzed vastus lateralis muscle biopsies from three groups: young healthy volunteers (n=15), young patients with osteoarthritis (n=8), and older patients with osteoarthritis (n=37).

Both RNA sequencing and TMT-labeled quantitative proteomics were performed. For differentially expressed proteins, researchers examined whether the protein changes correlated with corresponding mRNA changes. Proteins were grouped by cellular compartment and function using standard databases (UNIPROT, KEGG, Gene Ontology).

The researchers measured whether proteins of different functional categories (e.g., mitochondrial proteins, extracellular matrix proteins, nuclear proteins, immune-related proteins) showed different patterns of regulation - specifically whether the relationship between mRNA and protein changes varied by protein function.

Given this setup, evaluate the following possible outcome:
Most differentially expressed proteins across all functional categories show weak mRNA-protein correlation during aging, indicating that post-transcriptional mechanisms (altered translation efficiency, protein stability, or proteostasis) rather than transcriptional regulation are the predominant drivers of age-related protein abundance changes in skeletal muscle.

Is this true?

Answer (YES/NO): NO